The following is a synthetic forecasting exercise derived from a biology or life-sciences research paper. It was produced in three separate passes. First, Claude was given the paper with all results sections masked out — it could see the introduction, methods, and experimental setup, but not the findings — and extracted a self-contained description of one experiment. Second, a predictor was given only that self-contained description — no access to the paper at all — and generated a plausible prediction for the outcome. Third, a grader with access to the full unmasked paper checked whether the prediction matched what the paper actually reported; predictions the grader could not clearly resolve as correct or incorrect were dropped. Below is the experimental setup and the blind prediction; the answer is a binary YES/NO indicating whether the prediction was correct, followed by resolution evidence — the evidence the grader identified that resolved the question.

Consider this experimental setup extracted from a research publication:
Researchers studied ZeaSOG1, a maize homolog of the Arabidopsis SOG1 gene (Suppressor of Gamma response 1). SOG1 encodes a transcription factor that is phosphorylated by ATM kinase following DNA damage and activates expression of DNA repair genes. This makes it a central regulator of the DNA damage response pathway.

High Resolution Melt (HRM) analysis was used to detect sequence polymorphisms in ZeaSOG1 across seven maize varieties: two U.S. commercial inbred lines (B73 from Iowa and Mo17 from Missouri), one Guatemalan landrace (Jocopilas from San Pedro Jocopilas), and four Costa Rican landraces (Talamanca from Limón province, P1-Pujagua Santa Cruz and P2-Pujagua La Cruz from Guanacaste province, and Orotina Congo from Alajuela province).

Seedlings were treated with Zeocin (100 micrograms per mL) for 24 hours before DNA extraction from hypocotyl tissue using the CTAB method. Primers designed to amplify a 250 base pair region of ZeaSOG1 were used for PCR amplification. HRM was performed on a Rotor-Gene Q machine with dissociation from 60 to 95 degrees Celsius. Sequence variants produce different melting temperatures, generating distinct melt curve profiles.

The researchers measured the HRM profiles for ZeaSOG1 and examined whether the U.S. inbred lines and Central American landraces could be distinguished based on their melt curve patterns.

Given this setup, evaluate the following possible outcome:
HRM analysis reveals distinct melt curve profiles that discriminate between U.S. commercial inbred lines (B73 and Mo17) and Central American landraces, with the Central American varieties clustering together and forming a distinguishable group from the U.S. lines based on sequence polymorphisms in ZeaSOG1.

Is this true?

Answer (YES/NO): NO